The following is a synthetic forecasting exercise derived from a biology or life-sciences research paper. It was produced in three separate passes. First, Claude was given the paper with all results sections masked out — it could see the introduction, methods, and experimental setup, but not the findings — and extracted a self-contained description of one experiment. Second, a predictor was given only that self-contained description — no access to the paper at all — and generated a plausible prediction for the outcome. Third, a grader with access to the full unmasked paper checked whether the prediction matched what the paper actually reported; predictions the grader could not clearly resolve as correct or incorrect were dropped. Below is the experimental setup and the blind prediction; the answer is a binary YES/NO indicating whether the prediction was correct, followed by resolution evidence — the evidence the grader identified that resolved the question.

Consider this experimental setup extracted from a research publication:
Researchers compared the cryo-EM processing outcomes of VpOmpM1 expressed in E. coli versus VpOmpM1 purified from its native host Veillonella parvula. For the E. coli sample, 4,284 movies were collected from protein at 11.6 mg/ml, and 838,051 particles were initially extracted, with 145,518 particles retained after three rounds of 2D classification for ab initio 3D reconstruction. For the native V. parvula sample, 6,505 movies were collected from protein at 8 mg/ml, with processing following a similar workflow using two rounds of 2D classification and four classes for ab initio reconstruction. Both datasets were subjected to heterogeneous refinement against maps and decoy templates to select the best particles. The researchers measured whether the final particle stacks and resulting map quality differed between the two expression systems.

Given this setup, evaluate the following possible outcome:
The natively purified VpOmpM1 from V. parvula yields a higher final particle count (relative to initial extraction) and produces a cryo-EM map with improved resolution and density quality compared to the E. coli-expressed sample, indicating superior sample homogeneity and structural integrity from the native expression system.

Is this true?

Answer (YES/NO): NO